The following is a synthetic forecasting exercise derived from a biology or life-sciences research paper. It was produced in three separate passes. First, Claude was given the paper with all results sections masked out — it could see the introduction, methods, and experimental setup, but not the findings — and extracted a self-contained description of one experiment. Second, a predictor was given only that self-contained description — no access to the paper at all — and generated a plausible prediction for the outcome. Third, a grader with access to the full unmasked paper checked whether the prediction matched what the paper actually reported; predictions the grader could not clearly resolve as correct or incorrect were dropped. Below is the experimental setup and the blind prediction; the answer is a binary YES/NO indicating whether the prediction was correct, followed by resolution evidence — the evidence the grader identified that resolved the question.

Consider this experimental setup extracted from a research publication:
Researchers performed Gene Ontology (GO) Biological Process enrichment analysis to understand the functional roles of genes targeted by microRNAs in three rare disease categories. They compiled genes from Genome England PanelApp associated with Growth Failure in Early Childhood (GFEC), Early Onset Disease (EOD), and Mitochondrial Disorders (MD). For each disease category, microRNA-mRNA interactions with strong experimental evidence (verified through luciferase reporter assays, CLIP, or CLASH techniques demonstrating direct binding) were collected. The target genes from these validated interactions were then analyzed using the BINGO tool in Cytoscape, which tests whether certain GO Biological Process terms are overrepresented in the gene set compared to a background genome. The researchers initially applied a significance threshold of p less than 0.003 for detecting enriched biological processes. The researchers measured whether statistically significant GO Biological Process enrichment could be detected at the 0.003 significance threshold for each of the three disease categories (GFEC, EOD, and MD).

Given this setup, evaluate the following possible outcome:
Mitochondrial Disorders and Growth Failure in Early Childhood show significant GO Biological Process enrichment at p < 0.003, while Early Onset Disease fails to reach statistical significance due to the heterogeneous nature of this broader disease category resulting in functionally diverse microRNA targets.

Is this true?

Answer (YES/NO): NO